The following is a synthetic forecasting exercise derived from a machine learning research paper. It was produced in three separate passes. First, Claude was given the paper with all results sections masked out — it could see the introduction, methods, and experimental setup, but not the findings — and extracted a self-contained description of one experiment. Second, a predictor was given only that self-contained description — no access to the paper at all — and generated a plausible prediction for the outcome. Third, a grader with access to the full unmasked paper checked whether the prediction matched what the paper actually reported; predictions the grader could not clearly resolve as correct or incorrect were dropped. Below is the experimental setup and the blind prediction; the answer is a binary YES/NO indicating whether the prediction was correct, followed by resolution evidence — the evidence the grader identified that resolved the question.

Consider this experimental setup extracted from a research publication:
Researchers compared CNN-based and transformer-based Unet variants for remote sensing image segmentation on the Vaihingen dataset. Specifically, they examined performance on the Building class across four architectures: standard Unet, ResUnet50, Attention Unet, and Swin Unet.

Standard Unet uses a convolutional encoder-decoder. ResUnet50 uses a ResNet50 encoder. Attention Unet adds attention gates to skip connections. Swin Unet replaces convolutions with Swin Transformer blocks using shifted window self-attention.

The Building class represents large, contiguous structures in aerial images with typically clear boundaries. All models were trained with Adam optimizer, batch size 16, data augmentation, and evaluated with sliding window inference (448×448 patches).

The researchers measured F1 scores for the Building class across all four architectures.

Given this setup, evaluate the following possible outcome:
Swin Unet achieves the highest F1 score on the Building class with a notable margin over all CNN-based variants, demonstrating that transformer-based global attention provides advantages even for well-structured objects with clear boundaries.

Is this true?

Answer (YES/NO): NO